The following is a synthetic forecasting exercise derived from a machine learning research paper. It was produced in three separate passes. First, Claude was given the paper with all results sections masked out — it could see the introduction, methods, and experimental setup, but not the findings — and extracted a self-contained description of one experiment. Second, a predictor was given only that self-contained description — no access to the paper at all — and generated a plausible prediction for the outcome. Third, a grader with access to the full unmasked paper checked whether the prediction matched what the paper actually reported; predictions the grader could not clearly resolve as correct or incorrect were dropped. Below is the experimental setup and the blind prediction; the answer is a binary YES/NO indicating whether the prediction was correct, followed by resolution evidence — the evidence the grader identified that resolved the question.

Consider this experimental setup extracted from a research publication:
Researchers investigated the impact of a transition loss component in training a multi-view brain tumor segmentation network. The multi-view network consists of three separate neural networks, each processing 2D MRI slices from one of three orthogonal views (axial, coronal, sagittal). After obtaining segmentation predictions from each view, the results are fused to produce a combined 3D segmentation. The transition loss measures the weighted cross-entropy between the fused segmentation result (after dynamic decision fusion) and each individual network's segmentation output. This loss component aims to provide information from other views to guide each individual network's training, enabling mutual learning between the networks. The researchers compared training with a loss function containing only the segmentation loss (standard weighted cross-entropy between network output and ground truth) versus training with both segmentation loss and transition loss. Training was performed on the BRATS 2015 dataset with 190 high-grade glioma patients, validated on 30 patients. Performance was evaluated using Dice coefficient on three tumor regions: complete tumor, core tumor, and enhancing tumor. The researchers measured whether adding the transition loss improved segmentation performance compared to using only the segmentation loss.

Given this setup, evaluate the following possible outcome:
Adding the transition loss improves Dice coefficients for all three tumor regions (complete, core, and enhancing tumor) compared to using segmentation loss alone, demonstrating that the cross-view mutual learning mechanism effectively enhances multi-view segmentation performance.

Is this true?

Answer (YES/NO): NO